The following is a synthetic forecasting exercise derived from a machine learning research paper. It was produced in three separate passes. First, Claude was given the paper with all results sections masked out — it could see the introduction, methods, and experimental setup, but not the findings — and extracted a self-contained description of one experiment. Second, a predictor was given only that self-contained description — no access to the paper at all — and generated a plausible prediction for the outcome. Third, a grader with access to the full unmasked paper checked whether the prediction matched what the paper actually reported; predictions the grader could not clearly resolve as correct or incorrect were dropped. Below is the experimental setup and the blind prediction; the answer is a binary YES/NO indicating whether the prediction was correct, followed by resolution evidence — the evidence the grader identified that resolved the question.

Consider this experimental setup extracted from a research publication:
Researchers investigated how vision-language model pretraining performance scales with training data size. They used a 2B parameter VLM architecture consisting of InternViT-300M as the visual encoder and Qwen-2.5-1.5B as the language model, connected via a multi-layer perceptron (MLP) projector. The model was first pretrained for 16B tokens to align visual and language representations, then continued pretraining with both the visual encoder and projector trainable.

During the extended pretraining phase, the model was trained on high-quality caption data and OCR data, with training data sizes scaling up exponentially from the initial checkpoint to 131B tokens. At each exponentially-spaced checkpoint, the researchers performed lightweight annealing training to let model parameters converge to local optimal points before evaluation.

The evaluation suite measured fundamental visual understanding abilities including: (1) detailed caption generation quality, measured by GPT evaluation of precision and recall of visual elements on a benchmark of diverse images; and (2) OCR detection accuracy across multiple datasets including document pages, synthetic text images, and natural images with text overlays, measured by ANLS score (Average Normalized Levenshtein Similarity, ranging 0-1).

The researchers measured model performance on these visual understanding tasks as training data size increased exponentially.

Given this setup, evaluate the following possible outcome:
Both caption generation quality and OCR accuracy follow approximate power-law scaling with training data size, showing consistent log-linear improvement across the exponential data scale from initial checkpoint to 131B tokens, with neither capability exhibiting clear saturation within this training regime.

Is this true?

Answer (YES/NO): NO